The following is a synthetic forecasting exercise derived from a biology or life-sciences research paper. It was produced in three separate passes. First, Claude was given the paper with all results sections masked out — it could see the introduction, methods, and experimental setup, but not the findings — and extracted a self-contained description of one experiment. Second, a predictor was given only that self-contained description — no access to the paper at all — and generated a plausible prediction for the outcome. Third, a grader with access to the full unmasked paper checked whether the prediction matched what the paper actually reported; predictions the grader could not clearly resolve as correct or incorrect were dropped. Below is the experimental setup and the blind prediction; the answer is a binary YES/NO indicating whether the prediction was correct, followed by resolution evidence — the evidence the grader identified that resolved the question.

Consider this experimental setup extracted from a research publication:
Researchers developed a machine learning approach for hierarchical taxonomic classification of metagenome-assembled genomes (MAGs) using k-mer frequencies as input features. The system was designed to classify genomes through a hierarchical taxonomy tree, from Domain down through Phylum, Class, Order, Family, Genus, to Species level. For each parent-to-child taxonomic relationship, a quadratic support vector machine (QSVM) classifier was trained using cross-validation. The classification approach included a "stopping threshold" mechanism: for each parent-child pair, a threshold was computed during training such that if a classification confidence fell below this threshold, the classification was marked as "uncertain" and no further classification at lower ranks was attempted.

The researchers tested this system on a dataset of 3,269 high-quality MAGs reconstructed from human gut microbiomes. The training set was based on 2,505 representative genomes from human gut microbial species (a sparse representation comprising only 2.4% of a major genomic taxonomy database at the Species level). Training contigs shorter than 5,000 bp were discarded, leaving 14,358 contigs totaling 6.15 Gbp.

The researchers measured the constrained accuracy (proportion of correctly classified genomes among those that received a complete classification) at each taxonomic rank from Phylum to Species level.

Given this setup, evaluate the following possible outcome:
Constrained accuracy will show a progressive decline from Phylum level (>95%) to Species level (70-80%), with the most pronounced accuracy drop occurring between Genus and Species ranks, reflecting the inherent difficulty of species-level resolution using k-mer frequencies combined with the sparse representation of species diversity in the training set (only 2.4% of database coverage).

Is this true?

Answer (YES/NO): NO